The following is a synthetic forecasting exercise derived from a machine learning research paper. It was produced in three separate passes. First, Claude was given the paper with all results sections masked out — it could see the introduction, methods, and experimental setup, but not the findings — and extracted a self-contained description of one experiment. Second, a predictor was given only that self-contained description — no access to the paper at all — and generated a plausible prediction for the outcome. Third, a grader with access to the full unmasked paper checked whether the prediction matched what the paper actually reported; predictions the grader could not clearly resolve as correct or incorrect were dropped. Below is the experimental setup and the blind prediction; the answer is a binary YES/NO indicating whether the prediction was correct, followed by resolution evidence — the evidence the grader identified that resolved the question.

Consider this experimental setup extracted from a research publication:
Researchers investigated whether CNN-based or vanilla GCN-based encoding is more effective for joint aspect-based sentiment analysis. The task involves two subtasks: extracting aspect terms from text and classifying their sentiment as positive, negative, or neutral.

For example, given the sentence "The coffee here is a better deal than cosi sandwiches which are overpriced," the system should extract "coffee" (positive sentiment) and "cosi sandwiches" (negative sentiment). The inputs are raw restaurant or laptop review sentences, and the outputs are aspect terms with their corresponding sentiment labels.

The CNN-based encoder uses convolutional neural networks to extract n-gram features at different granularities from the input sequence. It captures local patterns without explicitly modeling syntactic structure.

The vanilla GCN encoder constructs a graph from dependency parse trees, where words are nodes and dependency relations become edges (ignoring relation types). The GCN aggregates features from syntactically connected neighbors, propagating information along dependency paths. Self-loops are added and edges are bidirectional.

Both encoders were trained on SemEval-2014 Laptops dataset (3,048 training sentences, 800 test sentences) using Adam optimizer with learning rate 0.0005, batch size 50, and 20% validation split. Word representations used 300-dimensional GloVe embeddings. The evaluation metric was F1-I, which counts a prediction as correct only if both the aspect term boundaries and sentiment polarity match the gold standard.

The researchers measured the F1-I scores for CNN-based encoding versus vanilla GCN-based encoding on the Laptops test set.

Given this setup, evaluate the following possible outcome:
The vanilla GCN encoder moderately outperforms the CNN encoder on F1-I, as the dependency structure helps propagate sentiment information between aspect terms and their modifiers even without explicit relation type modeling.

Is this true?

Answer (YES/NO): NO